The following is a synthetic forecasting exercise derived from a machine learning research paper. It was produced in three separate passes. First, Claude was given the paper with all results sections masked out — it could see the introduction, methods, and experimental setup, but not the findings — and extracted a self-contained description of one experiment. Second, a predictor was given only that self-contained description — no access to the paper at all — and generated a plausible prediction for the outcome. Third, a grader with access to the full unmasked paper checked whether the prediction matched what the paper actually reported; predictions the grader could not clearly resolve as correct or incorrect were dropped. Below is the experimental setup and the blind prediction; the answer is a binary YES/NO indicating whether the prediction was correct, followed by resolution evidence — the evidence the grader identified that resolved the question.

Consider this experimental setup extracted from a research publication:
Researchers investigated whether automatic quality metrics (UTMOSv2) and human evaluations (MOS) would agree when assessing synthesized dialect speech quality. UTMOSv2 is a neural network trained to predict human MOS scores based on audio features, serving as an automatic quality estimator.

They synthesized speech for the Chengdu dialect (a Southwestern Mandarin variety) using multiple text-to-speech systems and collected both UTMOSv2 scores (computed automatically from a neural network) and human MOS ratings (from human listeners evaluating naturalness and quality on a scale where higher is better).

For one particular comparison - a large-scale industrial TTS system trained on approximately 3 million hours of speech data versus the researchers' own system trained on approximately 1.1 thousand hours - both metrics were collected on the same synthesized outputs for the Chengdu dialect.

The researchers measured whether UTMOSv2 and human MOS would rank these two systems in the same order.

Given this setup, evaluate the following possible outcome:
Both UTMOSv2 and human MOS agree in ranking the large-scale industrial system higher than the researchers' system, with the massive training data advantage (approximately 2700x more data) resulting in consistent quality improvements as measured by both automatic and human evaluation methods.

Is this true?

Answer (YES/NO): NO